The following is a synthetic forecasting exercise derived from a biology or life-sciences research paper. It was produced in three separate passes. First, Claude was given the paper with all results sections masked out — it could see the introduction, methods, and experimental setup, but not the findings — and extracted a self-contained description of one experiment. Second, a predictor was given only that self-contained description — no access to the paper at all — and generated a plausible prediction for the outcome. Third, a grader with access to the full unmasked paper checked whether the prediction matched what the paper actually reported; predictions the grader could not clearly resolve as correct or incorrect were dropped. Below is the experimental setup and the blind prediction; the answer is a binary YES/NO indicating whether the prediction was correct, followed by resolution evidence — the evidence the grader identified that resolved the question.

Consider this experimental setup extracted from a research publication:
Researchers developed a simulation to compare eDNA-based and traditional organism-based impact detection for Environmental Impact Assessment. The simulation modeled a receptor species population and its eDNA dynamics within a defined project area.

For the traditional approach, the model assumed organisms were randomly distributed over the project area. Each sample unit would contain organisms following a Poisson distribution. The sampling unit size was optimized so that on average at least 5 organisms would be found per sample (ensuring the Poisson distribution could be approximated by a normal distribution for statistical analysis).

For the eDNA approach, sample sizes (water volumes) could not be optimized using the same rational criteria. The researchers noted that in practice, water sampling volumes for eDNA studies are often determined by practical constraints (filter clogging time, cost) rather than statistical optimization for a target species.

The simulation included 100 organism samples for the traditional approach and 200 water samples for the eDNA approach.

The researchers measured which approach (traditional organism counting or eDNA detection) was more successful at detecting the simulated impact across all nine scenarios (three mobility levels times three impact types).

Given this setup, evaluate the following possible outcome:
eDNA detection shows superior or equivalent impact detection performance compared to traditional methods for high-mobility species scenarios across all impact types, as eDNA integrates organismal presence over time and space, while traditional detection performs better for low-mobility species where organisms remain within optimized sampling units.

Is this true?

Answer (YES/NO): NO